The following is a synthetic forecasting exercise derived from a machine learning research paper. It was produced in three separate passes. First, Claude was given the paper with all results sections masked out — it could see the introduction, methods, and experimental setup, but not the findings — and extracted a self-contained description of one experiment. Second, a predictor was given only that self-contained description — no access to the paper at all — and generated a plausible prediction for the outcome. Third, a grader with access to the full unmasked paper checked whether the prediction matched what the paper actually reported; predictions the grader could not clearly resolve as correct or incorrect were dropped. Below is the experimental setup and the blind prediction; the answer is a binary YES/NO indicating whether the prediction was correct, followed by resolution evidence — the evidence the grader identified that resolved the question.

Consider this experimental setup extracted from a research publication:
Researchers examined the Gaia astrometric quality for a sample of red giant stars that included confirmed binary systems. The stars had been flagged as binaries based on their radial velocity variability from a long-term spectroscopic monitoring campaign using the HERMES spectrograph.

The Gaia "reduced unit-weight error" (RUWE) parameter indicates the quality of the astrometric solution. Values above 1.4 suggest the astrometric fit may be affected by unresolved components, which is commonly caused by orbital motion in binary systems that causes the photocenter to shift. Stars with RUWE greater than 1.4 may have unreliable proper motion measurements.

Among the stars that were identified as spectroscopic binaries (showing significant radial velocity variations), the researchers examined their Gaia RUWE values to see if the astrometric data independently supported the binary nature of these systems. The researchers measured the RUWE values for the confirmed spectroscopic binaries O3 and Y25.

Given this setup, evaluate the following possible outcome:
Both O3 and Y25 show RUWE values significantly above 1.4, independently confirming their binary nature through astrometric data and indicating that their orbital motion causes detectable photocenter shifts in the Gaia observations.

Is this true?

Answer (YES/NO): NO